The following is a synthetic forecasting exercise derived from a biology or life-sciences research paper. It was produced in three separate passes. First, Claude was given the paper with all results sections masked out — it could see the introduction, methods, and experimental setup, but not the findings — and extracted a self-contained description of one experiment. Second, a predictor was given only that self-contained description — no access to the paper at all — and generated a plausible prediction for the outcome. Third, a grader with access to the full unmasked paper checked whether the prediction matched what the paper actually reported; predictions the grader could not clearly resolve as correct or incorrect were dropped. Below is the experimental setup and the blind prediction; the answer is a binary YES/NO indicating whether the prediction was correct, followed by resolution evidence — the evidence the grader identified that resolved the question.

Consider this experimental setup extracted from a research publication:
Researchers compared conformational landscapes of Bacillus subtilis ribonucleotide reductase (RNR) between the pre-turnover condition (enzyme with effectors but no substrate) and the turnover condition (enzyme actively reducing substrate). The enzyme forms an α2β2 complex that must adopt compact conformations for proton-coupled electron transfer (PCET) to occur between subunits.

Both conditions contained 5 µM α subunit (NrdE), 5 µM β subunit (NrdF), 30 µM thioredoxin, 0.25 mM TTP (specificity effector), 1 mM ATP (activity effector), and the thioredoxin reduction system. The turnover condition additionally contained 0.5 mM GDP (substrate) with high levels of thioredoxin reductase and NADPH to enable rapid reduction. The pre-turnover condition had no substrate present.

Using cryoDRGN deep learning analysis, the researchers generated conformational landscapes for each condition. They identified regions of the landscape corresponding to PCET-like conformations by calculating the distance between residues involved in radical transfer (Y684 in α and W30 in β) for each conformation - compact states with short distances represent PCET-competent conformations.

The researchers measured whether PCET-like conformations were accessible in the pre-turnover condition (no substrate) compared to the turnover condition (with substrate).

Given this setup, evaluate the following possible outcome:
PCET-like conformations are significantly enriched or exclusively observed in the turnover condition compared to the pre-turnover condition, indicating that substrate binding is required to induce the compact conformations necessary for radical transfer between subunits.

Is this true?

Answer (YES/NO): YES